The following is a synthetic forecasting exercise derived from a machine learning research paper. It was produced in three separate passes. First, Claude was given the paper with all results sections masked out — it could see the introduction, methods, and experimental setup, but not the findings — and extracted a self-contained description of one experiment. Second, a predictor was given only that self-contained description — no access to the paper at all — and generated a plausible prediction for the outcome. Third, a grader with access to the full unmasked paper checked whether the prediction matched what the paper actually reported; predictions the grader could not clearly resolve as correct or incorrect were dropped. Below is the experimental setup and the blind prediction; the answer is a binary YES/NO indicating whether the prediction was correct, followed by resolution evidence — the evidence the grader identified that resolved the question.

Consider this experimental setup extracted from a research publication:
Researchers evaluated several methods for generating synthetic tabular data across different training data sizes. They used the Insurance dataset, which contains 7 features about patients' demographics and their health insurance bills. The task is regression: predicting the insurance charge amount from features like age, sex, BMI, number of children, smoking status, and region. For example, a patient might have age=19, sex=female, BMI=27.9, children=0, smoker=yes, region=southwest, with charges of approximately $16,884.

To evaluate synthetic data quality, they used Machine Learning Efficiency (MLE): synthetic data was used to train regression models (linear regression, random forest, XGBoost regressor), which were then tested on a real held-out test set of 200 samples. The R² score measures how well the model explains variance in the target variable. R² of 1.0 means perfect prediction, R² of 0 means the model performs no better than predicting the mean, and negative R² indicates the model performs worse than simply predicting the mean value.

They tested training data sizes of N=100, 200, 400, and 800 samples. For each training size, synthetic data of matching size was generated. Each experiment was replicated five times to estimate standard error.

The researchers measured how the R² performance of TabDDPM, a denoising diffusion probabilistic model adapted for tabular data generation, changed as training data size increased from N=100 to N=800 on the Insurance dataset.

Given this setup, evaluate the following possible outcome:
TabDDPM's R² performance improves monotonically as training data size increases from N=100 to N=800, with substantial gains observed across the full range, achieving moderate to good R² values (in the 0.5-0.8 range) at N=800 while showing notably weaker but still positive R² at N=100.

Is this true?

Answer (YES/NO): NO